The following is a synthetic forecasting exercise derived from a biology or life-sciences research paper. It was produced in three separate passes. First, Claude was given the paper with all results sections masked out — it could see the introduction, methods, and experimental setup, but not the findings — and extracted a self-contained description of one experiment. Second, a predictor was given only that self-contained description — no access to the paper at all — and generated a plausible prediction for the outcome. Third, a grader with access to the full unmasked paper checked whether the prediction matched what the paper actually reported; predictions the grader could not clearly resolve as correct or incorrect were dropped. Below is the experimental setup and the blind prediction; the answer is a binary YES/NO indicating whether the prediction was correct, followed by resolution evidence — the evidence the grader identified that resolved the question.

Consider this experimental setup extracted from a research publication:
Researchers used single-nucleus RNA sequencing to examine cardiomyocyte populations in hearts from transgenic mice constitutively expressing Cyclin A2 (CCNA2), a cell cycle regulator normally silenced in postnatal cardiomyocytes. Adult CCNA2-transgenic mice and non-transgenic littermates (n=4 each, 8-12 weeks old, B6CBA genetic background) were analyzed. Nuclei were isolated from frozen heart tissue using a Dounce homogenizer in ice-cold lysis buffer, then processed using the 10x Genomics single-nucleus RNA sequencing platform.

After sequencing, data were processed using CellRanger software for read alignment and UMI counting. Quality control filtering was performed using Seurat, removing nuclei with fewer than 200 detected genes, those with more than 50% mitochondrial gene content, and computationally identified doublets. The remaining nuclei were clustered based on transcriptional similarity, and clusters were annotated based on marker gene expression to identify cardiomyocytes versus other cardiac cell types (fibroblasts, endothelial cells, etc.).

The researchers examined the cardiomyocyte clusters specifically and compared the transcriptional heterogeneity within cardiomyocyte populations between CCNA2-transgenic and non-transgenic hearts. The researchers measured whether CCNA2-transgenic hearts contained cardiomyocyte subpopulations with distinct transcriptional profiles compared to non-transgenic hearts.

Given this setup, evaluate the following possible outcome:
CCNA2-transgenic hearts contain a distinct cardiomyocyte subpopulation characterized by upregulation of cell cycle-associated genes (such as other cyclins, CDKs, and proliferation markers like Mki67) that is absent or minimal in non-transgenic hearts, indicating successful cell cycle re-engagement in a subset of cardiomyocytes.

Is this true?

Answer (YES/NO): YES